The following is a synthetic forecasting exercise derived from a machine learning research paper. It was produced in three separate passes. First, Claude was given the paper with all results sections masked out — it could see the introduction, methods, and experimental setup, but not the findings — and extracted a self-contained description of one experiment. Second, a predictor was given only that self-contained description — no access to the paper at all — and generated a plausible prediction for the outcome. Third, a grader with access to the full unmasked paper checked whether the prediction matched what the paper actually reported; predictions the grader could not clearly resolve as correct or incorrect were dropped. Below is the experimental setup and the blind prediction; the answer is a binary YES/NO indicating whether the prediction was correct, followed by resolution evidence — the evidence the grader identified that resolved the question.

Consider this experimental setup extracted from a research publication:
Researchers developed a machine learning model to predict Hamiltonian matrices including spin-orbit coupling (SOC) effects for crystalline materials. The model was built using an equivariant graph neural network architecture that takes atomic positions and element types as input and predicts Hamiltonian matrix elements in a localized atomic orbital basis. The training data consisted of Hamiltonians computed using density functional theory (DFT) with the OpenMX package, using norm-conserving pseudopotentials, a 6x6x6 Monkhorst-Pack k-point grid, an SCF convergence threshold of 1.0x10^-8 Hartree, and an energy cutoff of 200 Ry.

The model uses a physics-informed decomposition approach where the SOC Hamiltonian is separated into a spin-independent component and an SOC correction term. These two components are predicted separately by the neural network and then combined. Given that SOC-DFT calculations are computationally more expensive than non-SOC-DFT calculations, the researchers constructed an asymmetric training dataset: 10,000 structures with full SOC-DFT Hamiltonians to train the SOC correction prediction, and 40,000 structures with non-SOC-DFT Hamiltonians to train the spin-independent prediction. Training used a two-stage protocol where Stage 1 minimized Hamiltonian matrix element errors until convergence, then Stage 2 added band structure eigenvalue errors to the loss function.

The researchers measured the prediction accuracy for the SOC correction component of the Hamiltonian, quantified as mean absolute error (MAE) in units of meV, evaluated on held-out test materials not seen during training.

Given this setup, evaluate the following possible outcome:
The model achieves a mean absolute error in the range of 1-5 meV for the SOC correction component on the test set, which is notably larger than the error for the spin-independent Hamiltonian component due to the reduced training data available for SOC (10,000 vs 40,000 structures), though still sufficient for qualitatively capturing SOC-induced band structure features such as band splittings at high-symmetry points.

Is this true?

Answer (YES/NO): NO